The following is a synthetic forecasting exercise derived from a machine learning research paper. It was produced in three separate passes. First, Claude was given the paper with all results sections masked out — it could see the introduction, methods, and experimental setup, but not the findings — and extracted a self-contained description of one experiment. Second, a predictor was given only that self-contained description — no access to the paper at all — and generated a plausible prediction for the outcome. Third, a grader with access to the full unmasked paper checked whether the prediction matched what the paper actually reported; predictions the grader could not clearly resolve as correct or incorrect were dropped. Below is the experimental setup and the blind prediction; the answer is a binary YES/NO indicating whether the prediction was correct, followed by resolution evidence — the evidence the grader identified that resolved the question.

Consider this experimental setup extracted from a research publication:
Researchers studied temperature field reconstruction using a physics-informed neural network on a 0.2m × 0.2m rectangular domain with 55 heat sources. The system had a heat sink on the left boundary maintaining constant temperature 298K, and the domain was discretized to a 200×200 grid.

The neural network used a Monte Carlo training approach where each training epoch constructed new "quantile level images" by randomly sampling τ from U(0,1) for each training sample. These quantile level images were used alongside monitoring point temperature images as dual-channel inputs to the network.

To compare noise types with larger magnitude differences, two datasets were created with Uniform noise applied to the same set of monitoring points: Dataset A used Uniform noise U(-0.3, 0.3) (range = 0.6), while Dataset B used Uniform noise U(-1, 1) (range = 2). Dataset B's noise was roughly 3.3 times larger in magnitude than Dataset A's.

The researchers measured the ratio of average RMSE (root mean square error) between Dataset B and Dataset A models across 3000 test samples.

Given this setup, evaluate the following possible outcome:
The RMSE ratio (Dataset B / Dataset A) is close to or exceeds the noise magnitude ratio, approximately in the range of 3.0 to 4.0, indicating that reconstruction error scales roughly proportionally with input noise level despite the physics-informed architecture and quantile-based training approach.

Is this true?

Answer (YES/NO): NO